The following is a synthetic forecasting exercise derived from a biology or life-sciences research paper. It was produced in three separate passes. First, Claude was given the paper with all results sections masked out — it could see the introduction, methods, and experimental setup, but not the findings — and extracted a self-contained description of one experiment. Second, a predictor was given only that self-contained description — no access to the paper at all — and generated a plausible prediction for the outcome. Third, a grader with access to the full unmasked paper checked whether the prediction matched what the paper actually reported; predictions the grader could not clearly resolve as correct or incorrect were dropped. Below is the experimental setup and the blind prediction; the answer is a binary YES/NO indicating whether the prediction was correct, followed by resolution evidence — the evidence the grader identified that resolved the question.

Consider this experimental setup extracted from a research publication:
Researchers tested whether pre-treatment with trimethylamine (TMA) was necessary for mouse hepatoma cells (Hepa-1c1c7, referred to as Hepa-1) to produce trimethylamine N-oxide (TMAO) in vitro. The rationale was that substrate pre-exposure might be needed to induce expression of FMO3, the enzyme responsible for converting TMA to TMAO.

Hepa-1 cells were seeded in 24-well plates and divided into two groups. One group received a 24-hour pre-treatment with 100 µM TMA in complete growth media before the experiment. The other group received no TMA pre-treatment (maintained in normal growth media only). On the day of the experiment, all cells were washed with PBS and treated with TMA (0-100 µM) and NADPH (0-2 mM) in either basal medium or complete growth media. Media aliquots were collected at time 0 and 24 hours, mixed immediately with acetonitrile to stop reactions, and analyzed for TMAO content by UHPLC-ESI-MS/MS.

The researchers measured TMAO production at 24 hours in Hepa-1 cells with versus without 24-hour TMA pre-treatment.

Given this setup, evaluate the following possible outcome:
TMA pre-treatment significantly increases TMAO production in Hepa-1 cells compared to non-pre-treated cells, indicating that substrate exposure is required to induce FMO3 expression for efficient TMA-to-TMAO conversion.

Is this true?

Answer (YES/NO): NO